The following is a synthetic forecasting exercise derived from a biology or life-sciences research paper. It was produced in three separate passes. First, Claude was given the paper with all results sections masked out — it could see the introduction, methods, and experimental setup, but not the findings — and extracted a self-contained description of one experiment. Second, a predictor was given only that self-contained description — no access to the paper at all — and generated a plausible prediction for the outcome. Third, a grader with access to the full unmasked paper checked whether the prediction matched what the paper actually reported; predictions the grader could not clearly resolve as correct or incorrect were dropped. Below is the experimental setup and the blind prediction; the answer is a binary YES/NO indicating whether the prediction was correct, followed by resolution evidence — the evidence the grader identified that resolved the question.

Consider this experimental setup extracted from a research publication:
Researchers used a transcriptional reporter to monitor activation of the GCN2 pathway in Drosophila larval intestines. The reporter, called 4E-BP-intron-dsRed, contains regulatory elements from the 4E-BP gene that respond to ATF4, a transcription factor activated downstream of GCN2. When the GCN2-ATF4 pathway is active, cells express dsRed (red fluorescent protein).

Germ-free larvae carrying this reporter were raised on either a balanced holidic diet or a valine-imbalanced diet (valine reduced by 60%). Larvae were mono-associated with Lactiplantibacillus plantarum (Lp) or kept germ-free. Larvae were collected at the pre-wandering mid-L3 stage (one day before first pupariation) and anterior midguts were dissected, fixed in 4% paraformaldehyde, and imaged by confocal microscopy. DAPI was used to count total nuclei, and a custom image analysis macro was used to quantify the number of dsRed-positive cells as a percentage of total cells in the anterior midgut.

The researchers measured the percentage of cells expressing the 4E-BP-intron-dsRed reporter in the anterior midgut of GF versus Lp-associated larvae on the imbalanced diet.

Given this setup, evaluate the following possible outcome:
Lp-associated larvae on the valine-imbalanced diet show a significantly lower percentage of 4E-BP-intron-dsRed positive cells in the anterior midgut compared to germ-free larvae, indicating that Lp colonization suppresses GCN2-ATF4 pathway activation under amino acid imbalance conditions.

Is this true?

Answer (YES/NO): NO